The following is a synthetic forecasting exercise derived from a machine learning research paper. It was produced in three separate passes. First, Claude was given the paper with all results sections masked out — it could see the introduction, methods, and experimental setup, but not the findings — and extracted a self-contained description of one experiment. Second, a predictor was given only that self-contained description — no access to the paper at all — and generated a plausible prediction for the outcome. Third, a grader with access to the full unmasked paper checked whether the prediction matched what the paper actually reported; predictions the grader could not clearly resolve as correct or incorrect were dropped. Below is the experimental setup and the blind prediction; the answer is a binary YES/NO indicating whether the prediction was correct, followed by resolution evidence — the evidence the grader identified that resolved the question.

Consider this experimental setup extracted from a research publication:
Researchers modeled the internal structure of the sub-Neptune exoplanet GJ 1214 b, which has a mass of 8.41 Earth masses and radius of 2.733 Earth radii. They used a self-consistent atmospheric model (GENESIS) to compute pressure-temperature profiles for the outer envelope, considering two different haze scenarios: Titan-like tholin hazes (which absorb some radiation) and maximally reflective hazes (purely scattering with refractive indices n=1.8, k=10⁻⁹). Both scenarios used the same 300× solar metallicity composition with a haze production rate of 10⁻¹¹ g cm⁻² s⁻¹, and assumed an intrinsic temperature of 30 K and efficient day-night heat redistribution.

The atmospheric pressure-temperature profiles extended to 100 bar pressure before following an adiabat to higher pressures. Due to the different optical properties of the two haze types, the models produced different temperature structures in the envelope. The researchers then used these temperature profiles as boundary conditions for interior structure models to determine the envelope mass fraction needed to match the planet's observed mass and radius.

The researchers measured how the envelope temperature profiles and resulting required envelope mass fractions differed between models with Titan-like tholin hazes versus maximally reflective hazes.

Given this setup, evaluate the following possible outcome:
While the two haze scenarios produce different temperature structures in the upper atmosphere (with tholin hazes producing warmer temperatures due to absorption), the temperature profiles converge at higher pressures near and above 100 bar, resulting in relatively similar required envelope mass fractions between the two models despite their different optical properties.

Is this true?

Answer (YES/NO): NO